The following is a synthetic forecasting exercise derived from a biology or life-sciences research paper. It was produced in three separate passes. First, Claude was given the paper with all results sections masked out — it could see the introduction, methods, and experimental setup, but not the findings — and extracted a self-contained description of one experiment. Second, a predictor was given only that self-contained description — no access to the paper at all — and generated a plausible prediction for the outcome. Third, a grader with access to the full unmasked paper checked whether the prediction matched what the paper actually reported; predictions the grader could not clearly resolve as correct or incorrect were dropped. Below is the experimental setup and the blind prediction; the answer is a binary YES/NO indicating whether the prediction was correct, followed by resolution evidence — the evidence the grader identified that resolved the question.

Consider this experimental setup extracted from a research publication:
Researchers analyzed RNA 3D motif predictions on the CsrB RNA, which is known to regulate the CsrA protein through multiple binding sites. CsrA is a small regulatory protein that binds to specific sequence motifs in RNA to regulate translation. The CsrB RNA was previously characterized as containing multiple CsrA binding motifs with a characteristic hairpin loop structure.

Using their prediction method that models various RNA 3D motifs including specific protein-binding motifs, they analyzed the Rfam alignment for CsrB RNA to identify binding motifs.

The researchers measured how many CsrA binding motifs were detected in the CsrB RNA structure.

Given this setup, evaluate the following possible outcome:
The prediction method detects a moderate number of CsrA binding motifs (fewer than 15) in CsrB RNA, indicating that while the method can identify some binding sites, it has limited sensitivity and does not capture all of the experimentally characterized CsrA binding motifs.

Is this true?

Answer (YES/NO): NO